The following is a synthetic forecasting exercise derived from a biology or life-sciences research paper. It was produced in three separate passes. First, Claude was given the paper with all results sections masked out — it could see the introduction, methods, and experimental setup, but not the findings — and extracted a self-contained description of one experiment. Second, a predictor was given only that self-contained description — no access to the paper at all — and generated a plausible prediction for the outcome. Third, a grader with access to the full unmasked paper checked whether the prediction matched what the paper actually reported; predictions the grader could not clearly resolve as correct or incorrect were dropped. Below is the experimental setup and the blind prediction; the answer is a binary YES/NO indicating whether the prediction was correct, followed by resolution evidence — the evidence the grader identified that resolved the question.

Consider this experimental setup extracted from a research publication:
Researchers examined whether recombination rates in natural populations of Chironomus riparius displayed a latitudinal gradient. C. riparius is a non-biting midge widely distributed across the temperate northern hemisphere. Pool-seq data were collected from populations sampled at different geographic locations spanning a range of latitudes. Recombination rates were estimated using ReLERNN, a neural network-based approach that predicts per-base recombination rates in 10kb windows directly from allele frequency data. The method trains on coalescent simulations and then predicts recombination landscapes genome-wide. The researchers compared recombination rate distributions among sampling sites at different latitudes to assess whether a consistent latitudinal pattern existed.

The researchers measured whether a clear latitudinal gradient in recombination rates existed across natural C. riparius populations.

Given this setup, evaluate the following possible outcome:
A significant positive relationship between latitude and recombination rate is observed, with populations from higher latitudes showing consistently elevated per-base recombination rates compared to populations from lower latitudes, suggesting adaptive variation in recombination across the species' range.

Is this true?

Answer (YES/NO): NO